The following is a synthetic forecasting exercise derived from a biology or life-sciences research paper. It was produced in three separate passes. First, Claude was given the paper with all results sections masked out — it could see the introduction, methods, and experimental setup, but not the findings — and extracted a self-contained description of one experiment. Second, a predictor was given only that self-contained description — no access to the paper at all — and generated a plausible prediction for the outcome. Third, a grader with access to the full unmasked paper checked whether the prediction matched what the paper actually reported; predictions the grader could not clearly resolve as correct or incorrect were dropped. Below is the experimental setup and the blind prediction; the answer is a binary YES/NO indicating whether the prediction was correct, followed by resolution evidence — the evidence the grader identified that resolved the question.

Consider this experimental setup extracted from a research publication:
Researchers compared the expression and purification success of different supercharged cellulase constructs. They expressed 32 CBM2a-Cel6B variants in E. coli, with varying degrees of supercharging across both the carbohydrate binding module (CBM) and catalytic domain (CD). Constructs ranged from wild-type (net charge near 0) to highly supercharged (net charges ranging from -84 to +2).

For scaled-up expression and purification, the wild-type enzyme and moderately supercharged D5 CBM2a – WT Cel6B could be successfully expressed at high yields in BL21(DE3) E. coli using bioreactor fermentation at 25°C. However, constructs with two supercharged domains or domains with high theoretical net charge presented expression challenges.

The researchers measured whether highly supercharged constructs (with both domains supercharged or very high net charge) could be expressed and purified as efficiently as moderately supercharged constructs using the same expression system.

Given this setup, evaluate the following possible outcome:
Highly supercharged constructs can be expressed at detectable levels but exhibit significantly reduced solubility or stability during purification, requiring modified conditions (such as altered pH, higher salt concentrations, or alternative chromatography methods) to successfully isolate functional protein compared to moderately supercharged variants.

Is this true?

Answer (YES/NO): NO